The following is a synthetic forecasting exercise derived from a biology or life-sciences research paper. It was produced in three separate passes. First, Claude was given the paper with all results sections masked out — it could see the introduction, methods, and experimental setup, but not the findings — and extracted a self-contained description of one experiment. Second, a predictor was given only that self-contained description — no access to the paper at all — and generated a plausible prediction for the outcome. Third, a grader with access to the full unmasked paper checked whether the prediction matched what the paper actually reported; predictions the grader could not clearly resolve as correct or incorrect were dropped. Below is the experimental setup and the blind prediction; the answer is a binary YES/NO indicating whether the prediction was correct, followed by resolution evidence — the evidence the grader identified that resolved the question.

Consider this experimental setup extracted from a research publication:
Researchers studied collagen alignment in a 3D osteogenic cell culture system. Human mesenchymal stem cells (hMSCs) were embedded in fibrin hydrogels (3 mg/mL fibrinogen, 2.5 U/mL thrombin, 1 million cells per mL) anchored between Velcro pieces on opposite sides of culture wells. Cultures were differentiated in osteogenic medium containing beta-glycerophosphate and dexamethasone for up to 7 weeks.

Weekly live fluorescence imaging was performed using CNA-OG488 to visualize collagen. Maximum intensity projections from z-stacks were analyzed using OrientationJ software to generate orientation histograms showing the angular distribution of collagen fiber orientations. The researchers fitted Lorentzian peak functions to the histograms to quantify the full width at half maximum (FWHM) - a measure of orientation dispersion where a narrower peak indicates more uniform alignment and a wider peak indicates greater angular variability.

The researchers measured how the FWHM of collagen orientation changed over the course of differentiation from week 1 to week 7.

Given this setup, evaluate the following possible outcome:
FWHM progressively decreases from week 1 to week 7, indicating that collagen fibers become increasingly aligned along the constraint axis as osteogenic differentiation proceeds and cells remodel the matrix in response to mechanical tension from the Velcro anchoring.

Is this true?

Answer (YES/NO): NO